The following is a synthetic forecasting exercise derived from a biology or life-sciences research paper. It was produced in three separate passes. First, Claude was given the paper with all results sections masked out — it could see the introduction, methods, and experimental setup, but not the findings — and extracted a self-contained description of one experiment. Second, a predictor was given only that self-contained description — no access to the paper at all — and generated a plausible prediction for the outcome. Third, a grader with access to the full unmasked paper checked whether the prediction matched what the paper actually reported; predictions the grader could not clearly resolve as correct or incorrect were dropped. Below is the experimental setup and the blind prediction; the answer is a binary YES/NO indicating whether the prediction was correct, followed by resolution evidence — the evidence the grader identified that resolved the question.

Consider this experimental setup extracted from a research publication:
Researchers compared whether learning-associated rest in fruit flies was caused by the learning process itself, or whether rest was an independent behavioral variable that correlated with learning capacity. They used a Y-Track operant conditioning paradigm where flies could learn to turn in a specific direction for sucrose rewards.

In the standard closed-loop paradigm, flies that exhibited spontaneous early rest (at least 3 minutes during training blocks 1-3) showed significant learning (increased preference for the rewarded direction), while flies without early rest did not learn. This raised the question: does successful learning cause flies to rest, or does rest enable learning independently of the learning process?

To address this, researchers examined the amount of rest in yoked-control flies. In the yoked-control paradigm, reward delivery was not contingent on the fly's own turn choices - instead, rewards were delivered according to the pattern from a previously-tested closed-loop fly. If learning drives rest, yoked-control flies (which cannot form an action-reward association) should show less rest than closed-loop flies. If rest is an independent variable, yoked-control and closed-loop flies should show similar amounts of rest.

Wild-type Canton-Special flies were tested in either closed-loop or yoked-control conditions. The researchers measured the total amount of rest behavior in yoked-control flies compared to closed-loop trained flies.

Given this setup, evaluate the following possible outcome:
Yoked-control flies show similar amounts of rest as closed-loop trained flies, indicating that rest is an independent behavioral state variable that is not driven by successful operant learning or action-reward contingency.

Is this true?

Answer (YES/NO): YES